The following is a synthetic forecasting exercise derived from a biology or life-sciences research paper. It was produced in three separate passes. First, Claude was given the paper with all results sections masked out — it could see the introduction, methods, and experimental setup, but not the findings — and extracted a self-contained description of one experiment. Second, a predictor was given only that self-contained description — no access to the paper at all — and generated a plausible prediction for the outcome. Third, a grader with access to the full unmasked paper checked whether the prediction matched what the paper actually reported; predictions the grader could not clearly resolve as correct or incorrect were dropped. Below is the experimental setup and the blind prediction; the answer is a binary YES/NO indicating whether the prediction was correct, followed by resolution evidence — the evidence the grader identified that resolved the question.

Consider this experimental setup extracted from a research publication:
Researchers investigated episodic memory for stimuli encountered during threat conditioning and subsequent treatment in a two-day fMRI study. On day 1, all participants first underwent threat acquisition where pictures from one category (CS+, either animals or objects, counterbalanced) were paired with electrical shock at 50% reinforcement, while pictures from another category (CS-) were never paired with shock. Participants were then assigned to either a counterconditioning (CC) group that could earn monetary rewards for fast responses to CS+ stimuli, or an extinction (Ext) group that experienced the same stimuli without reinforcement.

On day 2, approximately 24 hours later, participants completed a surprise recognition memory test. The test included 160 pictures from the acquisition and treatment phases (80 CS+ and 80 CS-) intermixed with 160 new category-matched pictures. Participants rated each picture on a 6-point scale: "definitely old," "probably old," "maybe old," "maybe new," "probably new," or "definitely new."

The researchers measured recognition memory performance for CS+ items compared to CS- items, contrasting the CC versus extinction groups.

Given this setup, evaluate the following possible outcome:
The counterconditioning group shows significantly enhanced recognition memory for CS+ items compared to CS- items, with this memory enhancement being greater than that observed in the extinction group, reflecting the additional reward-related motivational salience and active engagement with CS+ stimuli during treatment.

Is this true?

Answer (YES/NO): YES